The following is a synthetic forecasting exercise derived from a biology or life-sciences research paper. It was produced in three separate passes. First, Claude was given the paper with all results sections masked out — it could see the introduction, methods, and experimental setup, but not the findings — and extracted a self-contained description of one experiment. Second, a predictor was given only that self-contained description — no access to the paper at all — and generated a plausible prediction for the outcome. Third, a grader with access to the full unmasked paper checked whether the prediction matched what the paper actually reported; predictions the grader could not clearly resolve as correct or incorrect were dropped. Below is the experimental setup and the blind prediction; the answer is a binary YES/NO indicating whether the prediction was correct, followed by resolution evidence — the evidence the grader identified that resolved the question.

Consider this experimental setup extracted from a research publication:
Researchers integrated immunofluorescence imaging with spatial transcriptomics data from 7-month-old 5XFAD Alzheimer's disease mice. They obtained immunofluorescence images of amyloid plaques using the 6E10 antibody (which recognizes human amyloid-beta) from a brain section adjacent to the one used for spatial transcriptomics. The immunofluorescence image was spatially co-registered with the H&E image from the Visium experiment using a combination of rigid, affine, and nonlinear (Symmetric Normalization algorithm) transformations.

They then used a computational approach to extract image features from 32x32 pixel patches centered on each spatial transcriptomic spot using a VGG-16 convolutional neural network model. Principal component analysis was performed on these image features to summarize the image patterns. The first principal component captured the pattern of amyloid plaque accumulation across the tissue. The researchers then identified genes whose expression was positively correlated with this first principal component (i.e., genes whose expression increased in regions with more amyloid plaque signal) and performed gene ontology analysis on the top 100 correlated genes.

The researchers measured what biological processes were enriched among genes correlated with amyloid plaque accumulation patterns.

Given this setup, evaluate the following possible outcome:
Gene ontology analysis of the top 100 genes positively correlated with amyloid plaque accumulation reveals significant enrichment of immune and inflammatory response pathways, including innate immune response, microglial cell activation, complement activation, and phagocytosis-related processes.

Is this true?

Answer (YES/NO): NO